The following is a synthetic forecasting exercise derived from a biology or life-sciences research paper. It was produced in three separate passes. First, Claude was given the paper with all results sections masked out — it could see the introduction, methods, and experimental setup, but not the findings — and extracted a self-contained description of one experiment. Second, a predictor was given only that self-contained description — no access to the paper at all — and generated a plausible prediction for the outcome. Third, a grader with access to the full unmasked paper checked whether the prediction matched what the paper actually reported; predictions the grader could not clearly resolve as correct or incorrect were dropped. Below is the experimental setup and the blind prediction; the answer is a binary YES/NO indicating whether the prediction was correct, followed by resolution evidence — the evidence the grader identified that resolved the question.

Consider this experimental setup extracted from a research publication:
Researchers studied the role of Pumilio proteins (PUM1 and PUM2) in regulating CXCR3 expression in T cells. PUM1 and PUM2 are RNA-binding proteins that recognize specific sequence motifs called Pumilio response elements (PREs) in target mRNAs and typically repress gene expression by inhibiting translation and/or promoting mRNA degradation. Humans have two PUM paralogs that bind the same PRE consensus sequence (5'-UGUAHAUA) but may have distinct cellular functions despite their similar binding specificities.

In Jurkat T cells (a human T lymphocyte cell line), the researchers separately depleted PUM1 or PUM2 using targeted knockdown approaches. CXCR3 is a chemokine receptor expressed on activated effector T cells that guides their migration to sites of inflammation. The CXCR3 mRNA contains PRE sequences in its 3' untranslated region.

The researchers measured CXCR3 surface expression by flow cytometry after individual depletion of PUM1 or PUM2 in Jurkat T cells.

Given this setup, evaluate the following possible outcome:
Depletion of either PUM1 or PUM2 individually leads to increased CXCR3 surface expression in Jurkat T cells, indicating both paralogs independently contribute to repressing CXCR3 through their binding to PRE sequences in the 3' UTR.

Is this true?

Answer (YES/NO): NO